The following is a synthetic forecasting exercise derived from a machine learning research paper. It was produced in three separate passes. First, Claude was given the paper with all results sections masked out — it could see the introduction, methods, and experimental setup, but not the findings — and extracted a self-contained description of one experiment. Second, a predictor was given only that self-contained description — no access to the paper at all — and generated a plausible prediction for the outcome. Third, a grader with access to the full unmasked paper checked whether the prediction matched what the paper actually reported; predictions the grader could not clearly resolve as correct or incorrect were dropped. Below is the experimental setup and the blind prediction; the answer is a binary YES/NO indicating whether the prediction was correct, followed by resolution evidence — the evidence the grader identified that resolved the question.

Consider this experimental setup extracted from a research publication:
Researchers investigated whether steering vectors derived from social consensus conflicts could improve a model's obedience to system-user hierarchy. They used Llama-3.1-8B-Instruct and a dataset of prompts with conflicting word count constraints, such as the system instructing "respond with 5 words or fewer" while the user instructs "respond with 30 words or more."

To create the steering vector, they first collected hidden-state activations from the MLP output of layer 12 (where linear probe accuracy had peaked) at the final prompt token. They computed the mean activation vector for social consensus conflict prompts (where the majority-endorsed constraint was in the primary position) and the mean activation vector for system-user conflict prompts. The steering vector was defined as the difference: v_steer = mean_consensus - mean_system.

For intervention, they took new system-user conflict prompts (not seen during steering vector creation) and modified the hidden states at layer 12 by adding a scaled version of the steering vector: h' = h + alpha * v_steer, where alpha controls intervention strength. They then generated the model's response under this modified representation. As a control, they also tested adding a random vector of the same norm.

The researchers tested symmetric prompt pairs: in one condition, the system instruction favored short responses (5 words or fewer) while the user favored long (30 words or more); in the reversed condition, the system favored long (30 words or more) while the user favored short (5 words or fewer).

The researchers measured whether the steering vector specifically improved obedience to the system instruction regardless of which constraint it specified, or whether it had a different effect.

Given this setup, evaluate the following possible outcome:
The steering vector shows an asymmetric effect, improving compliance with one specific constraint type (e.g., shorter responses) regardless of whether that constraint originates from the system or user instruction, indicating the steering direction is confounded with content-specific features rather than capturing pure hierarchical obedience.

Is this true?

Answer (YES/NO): YES